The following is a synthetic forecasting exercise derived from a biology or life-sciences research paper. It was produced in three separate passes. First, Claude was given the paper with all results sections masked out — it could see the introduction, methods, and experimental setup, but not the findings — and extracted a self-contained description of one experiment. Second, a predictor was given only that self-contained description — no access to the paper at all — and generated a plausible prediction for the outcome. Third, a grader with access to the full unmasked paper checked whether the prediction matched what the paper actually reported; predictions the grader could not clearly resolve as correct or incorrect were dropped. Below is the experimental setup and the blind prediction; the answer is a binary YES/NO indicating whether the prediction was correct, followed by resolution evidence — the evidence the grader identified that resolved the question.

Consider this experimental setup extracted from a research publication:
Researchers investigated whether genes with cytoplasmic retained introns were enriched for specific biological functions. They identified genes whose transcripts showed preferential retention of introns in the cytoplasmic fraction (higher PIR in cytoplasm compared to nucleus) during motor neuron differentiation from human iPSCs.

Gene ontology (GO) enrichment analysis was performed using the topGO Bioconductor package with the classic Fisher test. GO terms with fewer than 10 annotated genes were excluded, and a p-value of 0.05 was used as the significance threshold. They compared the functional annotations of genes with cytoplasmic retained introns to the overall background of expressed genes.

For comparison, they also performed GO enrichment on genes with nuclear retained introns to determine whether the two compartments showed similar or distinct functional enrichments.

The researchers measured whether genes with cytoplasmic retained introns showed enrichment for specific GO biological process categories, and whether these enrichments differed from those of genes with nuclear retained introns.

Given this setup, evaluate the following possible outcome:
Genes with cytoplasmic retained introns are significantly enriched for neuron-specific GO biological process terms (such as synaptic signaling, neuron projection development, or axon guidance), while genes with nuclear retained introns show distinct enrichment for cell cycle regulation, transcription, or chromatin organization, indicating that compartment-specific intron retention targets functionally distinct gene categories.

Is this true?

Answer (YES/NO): NO